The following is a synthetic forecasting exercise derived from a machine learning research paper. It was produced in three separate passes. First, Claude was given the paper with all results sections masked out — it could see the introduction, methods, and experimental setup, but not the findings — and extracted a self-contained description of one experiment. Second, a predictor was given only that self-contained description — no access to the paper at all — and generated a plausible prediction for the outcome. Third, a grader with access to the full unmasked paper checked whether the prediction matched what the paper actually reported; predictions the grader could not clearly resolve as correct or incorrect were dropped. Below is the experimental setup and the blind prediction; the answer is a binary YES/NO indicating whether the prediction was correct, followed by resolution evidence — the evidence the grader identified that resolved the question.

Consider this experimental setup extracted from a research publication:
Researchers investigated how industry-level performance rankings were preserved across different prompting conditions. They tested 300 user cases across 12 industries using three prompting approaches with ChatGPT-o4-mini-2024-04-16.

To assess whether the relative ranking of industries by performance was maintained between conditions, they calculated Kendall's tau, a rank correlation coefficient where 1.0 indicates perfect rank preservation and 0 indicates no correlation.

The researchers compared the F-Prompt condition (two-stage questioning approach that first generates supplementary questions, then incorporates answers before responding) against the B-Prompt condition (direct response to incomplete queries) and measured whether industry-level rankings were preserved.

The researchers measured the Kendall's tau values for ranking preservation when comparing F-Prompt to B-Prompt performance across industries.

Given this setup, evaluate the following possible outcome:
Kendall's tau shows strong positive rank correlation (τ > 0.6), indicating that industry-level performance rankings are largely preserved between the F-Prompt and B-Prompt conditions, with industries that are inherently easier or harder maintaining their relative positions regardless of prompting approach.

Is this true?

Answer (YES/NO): YES